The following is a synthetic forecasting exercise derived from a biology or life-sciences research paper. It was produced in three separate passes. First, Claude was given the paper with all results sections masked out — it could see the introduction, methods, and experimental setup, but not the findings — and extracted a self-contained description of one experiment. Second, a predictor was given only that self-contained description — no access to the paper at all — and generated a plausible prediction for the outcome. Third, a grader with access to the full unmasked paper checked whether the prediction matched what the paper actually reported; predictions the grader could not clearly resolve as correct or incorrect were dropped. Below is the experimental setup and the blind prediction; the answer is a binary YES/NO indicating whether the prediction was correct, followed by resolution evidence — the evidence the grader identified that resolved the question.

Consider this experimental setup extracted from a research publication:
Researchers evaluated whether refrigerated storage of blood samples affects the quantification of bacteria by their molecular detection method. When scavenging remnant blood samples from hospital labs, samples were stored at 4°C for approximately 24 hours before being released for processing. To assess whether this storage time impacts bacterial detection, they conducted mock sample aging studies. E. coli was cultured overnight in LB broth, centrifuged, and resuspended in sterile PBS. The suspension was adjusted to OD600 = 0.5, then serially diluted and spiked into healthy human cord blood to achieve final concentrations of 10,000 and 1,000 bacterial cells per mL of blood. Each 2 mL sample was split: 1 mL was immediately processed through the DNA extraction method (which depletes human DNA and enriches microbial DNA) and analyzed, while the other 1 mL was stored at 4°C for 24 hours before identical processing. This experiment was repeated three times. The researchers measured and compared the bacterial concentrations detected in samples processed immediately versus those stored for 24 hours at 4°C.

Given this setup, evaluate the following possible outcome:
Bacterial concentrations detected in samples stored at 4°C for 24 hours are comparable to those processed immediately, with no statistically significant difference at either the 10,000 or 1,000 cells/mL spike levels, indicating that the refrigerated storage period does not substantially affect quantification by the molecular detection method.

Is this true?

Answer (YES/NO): YES